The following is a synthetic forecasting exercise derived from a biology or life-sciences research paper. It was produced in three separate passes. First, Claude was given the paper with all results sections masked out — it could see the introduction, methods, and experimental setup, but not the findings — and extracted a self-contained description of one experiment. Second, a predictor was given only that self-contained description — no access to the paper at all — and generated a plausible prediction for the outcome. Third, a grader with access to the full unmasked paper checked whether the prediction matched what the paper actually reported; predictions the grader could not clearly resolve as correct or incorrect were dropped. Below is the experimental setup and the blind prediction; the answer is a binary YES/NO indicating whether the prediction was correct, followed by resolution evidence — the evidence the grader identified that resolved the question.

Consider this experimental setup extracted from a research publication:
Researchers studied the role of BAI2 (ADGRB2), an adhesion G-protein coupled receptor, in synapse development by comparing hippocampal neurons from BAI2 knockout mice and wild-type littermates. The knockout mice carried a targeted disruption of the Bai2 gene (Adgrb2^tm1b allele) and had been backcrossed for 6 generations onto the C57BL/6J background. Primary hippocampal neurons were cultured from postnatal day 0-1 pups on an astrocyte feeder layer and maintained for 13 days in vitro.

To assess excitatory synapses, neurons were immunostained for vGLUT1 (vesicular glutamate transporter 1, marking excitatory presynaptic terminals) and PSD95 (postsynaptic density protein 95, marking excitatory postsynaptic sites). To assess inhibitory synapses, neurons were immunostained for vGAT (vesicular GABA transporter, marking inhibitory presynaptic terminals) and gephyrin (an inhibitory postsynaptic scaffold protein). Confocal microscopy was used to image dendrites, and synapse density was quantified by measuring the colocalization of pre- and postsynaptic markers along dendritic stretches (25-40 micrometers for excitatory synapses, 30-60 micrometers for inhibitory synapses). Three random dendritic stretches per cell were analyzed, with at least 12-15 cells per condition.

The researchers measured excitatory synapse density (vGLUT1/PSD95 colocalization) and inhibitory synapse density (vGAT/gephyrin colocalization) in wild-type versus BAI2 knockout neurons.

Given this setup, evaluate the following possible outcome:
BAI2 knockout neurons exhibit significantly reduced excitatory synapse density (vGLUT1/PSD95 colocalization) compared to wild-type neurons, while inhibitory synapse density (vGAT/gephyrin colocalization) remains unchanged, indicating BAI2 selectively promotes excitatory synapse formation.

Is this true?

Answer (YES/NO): YES